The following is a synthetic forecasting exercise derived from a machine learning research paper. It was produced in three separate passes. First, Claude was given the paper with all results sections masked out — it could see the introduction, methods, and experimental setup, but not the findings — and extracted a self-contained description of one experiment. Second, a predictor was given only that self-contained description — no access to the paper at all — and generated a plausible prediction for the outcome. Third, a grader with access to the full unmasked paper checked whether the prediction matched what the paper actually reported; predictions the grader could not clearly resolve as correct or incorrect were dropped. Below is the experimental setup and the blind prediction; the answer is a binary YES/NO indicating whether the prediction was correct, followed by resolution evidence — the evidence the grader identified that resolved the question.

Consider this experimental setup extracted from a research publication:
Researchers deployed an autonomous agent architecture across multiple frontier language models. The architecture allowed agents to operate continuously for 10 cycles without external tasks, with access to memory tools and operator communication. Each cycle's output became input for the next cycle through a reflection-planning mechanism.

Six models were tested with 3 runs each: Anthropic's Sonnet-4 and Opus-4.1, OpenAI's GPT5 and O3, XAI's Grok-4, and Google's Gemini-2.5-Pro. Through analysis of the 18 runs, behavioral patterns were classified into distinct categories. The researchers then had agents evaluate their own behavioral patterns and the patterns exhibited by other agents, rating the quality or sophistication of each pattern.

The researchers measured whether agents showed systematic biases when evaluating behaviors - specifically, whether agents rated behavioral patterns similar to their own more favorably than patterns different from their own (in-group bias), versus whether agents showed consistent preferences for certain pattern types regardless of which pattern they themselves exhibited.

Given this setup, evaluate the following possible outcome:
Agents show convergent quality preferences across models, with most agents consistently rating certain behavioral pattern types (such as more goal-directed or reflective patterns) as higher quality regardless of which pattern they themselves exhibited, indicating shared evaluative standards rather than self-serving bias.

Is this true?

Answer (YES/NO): NO